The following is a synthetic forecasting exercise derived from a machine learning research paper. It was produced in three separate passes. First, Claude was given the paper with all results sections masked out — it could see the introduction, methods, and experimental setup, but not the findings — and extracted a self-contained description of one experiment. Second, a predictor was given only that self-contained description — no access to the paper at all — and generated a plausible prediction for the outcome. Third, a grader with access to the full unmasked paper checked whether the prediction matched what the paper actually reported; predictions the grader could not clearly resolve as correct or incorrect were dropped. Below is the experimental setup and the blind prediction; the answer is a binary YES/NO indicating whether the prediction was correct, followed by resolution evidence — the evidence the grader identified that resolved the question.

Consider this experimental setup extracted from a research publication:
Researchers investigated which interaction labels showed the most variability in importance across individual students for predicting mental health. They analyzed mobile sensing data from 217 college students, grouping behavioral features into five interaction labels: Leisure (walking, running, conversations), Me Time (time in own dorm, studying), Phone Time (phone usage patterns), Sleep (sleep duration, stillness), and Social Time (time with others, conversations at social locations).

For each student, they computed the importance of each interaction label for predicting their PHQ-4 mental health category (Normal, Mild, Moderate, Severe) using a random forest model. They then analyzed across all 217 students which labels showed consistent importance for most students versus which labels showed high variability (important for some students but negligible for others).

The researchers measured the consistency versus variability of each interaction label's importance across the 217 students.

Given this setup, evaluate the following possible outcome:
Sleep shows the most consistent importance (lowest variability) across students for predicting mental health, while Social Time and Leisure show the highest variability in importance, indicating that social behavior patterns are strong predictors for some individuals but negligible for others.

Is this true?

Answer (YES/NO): NO